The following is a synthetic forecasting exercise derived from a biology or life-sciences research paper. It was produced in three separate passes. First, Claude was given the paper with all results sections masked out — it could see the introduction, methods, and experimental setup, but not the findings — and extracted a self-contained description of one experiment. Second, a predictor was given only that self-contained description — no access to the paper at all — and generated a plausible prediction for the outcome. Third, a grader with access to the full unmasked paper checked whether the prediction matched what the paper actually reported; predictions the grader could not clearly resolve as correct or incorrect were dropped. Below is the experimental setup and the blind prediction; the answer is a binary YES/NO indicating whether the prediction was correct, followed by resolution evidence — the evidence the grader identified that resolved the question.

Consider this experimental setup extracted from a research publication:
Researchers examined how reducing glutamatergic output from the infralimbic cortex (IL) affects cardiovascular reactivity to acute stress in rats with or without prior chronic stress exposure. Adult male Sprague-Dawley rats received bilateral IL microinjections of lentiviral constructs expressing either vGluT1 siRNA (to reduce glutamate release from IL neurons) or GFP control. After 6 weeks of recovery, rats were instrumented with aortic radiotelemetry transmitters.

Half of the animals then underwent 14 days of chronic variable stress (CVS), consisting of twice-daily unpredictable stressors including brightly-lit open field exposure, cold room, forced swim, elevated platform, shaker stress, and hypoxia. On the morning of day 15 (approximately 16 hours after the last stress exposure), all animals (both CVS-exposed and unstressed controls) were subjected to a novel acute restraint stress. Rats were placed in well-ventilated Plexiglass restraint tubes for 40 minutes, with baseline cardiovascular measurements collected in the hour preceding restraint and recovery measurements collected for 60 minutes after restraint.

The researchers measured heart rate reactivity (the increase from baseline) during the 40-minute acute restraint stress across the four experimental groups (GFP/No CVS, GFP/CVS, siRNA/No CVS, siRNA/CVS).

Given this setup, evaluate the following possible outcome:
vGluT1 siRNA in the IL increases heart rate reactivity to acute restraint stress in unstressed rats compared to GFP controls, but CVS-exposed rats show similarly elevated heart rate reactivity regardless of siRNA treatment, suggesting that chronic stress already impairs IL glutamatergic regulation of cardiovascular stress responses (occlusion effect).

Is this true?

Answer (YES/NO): NO